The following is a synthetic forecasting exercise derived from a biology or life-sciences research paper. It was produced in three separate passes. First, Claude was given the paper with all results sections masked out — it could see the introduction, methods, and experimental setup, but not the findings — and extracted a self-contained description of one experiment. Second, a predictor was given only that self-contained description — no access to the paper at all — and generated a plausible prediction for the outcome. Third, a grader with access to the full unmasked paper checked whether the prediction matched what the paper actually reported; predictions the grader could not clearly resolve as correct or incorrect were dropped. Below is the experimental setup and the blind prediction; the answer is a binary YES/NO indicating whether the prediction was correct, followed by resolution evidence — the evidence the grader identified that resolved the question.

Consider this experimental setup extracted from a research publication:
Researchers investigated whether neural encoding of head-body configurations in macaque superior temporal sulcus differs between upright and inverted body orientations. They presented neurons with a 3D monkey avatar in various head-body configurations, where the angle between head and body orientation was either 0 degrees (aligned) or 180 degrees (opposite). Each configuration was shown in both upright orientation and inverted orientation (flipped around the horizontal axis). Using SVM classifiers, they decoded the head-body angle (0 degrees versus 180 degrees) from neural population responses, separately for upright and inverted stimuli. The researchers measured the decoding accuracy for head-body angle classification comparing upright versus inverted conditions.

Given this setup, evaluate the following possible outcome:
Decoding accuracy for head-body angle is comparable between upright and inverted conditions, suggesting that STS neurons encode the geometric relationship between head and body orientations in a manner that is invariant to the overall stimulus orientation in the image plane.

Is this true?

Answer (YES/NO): NO